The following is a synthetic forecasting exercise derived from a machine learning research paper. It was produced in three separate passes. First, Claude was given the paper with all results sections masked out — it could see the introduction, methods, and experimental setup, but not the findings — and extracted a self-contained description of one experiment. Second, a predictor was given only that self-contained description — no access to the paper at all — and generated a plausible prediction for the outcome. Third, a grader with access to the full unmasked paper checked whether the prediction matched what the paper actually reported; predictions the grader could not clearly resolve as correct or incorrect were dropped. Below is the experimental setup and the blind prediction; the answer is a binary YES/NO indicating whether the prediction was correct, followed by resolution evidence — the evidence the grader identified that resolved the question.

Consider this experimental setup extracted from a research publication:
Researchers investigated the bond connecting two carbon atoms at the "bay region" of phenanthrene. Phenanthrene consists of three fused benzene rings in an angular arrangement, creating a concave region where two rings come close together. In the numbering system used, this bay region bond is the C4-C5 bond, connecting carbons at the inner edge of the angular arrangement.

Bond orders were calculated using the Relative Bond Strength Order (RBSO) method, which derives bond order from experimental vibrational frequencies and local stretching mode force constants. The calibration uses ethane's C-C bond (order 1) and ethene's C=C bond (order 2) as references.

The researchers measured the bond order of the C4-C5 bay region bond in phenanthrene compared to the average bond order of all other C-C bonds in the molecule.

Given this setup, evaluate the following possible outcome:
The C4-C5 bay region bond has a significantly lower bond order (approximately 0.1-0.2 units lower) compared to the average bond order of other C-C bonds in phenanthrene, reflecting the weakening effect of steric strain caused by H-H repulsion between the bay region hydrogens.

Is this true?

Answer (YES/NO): NO